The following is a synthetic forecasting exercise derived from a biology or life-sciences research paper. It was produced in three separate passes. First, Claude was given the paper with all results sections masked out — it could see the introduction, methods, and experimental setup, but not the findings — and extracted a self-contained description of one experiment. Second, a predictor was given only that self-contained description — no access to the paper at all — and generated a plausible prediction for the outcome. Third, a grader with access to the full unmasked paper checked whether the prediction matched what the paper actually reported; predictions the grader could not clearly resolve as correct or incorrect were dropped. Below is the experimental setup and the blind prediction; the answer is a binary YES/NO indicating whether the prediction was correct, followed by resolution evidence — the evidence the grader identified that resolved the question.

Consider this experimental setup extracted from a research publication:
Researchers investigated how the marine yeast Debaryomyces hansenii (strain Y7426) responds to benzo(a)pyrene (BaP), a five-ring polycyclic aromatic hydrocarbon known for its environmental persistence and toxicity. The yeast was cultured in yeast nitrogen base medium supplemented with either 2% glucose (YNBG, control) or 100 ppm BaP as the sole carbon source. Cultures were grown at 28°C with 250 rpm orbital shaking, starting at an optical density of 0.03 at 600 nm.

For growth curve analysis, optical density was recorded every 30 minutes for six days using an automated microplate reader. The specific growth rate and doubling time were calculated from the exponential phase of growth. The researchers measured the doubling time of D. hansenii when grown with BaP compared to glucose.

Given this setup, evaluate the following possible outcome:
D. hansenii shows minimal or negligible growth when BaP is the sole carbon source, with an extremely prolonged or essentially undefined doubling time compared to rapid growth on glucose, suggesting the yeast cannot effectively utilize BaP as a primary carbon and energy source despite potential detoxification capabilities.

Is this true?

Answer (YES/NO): NO